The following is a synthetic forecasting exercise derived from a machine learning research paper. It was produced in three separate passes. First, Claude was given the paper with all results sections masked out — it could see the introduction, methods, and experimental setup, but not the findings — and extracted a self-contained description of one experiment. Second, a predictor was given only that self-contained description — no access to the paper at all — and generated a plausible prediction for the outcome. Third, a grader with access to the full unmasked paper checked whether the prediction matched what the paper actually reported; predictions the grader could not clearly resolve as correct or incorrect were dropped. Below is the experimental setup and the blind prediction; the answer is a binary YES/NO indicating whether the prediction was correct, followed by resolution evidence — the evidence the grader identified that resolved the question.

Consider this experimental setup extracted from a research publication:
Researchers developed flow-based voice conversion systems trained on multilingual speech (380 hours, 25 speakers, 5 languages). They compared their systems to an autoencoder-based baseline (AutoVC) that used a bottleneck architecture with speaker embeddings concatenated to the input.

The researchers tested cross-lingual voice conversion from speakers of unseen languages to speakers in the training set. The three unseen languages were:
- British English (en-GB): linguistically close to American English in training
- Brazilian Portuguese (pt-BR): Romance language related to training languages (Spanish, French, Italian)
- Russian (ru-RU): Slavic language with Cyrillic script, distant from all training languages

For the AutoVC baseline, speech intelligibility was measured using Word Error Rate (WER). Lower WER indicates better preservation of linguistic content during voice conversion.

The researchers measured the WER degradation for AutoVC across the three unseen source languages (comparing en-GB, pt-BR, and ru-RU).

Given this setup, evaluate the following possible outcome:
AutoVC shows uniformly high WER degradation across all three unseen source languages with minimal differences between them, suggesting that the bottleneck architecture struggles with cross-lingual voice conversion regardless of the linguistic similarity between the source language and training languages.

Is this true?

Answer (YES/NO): NO